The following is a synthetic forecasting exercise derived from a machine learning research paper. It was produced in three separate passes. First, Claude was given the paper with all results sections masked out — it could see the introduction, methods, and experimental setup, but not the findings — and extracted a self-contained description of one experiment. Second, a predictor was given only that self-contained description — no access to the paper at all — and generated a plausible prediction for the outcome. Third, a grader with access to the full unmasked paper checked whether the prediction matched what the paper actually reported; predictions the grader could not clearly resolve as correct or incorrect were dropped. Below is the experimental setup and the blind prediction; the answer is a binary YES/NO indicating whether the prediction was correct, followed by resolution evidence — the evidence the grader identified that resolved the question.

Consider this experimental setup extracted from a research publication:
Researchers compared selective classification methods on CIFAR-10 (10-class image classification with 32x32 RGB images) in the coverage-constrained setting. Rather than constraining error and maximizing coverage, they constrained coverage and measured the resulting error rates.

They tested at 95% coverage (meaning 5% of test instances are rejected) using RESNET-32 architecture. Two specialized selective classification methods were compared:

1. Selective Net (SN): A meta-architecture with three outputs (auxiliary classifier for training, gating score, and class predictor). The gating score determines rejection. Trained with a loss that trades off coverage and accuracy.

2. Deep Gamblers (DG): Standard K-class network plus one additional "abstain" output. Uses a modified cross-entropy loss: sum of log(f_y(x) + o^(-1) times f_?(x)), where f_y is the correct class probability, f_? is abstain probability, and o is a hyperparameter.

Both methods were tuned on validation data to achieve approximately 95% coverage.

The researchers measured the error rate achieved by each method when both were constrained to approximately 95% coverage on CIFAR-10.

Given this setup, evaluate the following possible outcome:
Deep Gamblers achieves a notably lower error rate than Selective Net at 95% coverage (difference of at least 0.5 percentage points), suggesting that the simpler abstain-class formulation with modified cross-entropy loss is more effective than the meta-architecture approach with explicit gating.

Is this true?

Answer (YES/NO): NO